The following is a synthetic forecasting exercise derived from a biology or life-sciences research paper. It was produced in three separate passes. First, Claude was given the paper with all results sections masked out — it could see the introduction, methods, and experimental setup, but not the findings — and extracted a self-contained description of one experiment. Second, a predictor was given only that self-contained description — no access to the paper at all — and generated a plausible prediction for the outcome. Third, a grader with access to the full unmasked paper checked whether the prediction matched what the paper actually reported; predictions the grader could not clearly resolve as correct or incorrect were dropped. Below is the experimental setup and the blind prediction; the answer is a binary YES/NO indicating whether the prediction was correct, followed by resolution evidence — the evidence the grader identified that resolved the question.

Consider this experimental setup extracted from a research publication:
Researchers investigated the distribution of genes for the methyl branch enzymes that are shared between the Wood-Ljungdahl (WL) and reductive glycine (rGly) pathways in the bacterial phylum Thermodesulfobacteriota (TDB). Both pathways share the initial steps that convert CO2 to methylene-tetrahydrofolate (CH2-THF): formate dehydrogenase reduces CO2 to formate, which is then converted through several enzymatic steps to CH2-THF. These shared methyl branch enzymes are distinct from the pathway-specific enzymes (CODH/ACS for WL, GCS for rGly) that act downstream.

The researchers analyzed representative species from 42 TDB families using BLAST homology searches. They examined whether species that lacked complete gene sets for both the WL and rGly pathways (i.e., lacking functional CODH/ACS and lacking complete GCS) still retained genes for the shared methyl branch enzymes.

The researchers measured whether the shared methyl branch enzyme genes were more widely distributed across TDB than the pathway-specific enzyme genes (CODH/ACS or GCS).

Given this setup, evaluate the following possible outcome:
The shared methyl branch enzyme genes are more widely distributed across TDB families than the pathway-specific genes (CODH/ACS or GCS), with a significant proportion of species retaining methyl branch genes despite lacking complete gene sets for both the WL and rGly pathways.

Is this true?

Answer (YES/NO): YES